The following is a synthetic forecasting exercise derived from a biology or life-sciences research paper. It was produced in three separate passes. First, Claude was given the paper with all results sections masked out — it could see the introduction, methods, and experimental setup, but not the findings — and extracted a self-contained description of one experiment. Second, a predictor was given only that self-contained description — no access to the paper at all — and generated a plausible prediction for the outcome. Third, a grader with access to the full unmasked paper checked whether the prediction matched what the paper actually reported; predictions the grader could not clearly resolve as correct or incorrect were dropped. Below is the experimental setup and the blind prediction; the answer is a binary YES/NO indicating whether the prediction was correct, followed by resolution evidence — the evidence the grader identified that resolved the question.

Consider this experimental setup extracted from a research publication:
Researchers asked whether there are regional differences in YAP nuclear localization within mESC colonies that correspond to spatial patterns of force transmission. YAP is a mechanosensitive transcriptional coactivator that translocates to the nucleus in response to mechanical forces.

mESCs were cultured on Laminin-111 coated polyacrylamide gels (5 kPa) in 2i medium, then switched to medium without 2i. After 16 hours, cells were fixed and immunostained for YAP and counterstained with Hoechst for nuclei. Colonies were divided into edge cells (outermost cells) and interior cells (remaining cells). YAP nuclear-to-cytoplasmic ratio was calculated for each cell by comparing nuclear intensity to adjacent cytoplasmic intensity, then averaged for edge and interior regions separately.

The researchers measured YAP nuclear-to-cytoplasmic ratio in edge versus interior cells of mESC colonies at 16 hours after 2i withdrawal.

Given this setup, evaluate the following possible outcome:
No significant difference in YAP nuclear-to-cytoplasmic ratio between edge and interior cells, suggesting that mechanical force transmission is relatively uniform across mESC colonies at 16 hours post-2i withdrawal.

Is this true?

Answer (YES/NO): NO